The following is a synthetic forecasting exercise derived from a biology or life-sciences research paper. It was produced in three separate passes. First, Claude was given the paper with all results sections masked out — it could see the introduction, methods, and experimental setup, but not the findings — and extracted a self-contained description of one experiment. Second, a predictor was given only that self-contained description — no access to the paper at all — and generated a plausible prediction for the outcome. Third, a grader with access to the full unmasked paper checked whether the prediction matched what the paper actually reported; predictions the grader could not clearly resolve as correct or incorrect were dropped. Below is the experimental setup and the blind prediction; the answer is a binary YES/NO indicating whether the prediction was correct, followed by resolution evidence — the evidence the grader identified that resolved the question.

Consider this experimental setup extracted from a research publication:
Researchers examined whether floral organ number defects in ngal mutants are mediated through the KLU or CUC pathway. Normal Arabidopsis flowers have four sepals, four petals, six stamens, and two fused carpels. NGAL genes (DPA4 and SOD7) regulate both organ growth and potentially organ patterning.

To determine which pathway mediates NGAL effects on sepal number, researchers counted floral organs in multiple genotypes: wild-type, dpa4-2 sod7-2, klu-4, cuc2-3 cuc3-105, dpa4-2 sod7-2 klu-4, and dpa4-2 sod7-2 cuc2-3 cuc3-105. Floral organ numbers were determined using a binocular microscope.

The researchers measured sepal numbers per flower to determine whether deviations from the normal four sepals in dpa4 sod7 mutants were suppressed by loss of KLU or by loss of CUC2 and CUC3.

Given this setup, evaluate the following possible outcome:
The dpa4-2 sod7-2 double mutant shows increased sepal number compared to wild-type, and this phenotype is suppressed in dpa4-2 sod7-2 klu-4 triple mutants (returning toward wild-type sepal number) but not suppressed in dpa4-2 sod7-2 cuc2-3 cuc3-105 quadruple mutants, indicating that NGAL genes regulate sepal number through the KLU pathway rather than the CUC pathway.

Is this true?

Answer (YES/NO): NO